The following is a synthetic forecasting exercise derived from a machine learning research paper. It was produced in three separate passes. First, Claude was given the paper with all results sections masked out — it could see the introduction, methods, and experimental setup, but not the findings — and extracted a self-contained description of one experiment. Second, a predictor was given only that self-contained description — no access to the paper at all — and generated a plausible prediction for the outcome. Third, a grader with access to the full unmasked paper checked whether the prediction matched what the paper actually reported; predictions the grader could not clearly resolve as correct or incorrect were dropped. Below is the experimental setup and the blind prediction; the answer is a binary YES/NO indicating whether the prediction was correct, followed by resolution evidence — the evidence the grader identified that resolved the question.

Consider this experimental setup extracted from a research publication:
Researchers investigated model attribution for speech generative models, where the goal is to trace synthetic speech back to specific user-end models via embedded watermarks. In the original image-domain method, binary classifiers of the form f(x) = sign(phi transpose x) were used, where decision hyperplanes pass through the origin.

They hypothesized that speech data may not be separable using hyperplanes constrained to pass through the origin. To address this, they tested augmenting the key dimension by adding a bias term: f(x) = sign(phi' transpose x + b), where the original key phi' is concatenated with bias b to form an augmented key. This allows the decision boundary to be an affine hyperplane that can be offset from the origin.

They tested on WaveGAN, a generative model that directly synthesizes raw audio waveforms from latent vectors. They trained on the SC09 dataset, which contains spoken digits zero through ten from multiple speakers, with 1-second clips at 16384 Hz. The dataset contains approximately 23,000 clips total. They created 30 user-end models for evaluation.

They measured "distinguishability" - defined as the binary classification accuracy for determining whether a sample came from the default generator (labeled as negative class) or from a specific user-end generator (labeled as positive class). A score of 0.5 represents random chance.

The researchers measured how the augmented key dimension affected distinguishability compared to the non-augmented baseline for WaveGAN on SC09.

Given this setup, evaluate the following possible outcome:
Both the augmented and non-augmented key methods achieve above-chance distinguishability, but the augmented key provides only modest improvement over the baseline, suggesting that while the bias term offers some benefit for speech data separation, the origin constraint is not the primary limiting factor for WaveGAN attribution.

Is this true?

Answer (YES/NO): NO